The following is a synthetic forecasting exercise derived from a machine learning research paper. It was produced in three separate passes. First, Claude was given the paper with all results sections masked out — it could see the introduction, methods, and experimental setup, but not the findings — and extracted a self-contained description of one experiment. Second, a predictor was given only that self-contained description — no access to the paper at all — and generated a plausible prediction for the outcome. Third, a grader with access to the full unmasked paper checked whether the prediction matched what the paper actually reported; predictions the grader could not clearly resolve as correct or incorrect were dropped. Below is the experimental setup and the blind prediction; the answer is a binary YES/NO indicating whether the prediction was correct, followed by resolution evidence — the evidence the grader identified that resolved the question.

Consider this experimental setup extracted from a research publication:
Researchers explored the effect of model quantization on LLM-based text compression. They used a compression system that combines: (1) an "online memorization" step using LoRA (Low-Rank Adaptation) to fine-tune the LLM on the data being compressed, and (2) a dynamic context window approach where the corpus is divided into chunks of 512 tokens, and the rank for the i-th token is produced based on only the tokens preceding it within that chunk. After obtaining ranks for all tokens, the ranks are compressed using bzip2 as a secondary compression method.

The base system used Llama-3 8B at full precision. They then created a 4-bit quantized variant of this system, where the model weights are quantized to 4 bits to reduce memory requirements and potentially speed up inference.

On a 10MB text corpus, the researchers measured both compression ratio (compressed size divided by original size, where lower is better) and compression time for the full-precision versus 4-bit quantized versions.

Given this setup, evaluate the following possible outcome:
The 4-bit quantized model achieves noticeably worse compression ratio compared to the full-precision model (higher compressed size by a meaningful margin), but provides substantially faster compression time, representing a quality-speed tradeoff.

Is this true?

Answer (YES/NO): YES